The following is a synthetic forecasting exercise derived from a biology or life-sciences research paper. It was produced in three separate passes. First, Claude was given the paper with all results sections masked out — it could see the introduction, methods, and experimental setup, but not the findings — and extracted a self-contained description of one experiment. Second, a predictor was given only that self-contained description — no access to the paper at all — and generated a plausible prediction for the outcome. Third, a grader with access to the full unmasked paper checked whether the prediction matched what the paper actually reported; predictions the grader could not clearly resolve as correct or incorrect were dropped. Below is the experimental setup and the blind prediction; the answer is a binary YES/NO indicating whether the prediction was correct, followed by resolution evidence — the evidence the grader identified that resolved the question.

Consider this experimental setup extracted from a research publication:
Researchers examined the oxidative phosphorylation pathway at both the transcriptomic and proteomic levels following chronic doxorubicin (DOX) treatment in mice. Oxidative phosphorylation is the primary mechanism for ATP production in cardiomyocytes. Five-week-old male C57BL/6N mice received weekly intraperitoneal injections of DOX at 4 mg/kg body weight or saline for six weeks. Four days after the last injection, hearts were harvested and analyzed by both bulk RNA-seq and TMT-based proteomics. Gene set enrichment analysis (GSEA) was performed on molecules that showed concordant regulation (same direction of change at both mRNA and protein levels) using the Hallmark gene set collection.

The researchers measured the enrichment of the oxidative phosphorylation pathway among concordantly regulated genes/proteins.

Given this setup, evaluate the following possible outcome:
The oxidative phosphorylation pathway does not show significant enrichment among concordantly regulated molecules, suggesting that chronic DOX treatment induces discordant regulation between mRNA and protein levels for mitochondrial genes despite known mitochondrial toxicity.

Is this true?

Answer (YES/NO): NO